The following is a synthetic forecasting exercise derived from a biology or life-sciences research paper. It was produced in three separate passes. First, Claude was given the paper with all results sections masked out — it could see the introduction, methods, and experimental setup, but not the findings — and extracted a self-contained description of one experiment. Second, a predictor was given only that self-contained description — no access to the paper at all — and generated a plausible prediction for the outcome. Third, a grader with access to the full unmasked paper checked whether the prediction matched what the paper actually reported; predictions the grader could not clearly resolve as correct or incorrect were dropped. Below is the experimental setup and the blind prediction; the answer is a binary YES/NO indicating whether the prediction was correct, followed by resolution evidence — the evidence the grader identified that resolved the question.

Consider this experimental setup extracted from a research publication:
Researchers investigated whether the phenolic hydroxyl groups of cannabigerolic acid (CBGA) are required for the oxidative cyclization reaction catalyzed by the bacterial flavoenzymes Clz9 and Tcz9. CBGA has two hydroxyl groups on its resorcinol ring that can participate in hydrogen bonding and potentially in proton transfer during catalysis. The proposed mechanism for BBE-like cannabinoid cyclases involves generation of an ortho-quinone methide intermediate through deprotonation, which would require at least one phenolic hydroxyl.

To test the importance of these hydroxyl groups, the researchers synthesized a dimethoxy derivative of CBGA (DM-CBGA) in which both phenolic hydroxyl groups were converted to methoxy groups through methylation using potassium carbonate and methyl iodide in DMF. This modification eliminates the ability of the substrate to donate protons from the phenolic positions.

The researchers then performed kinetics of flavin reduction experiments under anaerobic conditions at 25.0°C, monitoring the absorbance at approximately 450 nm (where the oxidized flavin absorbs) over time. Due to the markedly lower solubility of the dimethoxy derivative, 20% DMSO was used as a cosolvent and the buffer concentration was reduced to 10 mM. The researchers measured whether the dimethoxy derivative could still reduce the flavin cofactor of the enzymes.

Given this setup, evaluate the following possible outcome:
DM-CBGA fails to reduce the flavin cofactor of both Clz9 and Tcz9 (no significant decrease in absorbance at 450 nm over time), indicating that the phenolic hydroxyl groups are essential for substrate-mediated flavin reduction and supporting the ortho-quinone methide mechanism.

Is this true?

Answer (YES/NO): NO